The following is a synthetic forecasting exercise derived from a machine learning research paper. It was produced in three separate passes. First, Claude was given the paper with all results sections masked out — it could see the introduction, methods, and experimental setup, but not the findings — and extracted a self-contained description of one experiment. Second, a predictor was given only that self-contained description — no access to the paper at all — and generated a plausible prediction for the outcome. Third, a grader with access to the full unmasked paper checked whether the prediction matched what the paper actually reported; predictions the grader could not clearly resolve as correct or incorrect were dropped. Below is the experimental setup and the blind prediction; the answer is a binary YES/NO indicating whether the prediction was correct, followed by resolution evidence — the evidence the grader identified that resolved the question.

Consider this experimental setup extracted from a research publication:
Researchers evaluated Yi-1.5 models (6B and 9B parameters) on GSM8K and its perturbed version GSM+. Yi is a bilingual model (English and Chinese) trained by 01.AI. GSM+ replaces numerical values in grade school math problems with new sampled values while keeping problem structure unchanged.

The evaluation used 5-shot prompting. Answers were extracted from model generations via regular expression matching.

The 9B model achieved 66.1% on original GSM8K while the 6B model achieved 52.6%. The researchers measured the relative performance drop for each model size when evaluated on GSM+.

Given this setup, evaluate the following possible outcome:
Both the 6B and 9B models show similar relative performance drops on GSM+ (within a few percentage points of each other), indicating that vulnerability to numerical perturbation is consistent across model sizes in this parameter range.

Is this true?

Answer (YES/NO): NO